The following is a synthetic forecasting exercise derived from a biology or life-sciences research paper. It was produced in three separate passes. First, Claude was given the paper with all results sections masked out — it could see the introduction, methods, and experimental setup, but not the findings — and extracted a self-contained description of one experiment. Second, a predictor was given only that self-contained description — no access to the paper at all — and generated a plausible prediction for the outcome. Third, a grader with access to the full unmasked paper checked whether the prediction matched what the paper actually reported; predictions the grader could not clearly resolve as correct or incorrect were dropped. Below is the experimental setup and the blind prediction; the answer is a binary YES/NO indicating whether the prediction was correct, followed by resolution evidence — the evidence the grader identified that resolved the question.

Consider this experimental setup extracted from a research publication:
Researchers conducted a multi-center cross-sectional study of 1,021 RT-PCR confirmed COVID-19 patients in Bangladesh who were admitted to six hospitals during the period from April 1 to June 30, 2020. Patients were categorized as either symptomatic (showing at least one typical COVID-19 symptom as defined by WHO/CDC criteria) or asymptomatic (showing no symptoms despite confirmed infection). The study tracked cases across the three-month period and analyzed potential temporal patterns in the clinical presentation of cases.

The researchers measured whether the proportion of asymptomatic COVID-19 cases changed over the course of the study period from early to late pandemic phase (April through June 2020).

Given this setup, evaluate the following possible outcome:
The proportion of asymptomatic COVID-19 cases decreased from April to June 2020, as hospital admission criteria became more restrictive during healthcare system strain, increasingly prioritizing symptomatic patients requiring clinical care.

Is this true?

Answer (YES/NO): NO